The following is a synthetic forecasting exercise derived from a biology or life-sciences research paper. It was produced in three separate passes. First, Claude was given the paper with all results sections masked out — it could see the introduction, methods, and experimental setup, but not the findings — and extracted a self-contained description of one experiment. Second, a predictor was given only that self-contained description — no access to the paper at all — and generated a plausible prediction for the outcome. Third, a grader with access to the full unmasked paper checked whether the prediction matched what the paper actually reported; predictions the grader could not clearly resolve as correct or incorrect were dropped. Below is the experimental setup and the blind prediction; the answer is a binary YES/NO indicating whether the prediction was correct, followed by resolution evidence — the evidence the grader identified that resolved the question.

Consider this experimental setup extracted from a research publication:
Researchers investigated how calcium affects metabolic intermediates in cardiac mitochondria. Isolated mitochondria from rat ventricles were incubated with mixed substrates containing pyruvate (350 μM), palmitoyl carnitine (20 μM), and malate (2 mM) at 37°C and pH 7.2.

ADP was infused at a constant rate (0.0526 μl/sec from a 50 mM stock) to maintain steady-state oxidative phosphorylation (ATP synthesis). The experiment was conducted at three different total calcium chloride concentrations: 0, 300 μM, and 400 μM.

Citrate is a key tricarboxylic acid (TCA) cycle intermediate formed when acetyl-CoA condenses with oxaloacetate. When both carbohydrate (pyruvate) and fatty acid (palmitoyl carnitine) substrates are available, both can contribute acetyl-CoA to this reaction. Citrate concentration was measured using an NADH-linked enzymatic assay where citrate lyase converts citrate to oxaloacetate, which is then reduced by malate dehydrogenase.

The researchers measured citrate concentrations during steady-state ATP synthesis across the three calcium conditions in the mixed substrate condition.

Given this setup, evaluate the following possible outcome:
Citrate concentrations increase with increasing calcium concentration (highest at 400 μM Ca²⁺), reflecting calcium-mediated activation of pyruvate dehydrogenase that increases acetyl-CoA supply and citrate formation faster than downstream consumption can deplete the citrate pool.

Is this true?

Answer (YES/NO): NO